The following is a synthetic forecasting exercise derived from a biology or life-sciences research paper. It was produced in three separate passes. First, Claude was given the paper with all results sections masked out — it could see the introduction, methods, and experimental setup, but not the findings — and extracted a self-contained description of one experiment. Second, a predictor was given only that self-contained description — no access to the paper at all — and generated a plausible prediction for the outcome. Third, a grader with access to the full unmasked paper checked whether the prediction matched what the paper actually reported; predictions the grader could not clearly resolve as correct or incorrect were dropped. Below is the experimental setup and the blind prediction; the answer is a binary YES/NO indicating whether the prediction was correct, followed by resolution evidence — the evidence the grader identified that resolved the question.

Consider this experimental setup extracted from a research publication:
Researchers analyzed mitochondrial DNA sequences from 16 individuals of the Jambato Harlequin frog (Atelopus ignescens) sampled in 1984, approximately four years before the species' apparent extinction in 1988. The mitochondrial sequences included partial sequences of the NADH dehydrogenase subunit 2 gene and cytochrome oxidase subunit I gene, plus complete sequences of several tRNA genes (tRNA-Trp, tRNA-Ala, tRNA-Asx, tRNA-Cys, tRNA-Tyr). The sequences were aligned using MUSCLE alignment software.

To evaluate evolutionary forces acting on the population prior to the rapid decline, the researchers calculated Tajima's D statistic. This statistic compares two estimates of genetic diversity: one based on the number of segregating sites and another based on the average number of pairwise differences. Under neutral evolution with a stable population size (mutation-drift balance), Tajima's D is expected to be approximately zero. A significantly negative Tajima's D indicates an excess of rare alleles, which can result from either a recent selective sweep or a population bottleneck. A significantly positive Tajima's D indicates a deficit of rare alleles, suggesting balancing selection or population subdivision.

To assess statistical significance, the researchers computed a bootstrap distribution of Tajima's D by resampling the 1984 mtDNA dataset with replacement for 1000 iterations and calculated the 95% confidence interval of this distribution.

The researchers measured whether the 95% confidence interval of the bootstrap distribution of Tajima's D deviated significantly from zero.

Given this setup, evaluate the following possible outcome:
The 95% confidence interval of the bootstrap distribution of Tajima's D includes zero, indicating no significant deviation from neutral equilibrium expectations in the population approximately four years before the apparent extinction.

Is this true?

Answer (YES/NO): NO